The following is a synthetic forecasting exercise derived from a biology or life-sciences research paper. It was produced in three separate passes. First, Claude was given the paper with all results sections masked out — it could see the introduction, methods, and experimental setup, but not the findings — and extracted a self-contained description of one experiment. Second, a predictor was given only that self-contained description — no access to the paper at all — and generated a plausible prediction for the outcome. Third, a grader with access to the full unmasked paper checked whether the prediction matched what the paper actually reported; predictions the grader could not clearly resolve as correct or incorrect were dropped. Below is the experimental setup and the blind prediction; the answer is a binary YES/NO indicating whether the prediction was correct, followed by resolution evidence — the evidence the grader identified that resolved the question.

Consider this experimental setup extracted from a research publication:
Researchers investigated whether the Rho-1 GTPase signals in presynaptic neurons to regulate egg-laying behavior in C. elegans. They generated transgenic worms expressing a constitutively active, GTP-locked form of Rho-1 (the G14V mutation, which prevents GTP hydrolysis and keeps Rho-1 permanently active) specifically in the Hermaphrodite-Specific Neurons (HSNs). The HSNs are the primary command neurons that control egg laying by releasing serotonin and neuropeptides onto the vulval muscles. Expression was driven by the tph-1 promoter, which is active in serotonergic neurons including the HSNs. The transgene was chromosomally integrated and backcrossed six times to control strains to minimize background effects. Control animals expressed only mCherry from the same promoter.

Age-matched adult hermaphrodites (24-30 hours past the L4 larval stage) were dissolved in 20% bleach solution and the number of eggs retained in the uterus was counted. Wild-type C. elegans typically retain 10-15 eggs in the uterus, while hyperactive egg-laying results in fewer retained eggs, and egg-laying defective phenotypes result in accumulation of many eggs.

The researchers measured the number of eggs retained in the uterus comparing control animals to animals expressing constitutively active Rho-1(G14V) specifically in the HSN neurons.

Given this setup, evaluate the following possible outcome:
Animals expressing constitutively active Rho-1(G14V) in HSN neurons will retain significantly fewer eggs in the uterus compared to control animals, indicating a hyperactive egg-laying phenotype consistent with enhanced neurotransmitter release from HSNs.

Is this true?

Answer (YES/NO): YES